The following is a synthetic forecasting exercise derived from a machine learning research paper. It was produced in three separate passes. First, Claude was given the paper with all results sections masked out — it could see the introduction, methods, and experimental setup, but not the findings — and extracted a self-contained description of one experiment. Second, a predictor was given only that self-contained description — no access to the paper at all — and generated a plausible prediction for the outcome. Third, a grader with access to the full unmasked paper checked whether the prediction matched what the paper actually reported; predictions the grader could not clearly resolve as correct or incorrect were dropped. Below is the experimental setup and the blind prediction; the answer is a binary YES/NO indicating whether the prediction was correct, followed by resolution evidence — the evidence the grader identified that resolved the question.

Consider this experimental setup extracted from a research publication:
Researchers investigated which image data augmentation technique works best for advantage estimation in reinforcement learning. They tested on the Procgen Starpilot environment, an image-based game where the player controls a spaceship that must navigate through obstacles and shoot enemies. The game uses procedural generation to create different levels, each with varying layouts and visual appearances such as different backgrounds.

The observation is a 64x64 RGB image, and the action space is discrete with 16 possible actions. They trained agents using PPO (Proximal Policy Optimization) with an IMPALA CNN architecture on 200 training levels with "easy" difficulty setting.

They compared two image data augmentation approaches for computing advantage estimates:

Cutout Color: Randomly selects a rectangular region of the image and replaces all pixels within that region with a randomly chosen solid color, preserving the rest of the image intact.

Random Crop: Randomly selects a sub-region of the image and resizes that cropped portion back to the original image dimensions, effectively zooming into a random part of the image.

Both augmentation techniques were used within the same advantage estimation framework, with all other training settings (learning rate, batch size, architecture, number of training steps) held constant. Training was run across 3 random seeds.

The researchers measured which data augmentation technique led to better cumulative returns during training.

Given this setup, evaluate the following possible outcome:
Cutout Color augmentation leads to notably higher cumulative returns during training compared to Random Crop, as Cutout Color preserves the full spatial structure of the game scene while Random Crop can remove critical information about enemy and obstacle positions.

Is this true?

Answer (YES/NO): YES